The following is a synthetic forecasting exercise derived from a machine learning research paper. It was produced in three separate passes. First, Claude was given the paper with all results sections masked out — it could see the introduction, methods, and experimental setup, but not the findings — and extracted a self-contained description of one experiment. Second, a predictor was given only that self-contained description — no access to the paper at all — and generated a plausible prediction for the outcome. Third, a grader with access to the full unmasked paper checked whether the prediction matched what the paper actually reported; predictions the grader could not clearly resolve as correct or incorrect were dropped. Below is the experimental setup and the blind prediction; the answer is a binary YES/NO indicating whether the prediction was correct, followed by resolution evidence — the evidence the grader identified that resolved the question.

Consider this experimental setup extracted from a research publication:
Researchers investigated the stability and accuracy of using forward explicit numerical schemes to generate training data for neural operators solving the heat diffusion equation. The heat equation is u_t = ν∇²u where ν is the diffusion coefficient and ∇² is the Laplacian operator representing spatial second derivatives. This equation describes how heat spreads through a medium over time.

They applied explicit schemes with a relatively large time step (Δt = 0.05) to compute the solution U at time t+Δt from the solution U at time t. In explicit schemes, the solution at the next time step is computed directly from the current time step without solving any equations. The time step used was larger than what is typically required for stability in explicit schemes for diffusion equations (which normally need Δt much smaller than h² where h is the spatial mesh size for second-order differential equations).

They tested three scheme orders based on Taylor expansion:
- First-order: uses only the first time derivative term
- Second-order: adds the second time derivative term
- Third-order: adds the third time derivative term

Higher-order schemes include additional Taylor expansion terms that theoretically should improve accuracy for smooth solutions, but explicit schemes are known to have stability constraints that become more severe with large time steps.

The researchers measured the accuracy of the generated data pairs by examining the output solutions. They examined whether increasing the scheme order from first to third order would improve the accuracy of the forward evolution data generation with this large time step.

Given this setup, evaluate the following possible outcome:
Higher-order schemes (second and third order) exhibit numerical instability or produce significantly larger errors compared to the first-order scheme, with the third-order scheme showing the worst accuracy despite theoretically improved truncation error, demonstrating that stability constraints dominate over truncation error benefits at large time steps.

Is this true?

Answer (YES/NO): NO